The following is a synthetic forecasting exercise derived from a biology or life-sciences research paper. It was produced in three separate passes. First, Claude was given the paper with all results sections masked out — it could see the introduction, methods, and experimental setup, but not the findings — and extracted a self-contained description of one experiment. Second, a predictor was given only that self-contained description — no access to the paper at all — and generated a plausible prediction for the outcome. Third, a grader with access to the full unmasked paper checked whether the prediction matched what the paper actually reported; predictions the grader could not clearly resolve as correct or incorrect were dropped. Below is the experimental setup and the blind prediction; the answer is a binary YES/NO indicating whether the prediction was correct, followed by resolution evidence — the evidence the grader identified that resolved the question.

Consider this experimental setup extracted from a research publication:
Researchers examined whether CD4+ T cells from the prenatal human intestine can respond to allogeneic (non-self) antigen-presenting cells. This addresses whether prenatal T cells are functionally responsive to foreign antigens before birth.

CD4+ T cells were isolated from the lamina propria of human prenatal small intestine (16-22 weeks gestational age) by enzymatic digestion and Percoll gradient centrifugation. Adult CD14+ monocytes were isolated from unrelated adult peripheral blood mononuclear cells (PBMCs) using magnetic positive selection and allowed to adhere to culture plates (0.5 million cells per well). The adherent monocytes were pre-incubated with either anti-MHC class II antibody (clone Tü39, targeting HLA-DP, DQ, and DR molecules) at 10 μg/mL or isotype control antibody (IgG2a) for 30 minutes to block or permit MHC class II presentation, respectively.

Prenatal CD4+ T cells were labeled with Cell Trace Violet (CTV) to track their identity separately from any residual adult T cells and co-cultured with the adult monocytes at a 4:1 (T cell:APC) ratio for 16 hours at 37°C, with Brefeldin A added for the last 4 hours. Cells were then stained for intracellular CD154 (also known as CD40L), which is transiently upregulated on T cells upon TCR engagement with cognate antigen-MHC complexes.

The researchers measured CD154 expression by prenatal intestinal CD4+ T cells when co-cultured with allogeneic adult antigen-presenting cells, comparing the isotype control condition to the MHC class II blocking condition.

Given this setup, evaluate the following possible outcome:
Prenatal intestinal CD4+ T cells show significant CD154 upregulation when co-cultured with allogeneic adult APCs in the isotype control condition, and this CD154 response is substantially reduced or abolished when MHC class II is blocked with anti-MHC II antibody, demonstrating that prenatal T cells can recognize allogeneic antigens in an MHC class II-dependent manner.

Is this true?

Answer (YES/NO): YES